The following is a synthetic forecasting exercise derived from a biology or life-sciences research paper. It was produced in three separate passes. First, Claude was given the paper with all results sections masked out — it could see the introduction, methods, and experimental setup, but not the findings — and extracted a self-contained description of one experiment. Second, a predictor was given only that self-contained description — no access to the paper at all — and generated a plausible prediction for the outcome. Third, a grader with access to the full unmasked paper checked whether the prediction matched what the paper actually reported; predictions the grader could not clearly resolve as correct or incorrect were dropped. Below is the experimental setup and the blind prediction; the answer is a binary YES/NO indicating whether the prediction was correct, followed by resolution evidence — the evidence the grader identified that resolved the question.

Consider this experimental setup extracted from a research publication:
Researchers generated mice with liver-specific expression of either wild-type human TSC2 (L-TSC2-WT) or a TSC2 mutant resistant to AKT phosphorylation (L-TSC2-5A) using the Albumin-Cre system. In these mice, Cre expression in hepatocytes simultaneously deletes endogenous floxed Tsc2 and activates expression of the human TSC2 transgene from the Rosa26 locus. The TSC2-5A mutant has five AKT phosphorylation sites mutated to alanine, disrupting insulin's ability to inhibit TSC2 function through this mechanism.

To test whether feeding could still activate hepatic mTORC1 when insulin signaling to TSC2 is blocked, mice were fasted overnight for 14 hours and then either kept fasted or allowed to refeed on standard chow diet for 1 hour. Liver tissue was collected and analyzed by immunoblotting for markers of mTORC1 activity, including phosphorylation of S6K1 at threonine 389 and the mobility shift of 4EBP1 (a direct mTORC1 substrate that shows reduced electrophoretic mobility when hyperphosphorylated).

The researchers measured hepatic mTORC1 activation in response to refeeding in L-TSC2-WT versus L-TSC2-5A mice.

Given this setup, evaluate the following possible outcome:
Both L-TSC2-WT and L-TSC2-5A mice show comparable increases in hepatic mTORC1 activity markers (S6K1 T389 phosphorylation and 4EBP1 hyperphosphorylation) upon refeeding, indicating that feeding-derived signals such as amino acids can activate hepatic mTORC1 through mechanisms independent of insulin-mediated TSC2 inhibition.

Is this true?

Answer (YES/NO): YES